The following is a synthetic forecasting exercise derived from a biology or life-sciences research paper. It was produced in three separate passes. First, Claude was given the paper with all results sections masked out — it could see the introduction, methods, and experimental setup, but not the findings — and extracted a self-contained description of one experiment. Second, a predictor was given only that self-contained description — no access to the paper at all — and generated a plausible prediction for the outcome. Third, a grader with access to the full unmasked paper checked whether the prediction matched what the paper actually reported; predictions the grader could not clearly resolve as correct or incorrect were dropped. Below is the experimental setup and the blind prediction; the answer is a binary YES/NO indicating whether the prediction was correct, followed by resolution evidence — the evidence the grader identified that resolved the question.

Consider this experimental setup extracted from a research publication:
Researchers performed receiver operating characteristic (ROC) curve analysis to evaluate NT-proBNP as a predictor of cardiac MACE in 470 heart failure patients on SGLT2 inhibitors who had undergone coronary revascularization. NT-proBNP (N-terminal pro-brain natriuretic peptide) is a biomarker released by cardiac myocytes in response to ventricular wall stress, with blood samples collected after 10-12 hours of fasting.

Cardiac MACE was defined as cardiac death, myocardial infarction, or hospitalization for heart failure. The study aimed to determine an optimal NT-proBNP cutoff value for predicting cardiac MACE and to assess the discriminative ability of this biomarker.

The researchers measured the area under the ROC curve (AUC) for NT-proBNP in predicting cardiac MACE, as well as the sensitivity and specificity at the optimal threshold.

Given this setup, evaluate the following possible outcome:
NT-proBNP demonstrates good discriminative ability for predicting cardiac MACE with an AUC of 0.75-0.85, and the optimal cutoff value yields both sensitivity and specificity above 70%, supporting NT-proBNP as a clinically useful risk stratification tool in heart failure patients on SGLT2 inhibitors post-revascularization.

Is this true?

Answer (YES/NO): NO